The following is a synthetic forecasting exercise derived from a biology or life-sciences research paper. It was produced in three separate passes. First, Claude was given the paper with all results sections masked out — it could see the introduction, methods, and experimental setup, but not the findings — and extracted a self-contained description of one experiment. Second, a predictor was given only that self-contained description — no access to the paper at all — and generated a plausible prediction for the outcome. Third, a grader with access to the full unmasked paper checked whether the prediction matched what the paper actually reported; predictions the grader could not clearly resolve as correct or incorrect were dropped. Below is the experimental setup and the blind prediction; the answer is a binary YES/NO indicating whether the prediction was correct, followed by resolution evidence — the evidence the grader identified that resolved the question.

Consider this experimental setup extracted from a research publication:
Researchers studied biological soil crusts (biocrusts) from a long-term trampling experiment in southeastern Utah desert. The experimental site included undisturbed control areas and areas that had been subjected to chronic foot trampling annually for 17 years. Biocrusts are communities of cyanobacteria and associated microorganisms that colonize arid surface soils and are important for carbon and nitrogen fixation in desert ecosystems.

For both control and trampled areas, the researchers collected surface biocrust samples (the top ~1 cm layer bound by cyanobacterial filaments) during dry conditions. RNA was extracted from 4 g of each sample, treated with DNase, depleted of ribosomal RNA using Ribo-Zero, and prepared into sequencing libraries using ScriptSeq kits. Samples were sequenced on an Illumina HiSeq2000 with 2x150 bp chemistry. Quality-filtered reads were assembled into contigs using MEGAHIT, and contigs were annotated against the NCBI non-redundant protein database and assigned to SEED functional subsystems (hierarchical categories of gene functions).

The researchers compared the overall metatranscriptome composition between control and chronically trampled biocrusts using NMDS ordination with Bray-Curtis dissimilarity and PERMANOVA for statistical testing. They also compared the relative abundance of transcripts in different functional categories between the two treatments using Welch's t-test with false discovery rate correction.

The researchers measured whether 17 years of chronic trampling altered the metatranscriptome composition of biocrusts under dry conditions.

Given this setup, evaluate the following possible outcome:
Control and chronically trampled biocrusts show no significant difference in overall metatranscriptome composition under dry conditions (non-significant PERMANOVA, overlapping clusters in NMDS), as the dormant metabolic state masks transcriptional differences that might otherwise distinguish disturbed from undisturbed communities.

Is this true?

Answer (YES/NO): NO